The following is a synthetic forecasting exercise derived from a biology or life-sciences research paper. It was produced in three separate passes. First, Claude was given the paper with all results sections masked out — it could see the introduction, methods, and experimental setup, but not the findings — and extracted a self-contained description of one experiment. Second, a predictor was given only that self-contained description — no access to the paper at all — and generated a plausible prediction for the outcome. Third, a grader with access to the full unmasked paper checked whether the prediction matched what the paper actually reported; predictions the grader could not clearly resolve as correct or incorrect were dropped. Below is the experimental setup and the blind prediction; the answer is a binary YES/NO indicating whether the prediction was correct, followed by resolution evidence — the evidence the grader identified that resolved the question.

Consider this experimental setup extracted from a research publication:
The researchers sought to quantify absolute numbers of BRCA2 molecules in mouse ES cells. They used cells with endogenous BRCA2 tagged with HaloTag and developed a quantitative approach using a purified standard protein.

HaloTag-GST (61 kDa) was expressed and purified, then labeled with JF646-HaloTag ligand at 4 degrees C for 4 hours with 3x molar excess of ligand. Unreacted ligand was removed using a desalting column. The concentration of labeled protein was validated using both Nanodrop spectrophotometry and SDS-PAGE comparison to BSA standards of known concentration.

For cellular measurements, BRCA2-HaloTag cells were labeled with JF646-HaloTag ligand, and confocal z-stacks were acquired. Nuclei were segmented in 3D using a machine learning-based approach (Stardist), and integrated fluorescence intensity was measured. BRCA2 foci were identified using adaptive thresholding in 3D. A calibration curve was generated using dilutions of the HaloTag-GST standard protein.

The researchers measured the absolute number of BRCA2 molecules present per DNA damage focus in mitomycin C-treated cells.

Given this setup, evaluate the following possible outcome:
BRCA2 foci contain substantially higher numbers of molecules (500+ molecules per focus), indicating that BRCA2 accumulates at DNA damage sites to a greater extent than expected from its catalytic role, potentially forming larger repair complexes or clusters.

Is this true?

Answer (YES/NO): NO